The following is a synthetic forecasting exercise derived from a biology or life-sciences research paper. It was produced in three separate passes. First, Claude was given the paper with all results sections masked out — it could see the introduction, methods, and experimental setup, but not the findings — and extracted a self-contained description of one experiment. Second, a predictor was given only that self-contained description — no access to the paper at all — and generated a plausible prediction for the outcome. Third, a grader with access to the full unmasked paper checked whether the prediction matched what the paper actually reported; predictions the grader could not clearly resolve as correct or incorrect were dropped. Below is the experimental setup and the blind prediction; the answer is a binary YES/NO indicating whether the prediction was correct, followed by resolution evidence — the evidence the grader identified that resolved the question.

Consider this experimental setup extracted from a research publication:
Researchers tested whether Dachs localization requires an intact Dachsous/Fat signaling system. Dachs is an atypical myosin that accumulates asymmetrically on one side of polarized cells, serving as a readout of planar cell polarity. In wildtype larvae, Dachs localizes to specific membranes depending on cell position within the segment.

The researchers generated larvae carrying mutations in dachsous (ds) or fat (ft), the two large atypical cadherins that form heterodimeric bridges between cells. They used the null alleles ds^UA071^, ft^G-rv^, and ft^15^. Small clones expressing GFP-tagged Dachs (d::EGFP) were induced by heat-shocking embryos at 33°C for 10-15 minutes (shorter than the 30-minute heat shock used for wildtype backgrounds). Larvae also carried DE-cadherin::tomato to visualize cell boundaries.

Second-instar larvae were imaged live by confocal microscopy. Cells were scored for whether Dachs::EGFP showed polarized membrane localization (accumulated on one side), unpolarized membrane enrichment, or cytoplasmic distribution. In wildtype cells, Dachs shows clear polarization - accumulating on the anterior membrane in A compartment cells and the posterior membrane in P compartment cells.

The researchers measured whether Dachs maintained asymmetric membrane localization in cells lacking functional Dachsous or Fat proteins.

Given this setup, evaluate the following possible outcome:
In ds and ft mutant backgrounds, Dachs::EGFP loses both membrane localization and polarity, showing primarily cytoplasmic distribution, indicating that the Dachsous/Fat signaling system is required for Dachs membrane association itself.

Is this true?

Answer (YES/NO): NO